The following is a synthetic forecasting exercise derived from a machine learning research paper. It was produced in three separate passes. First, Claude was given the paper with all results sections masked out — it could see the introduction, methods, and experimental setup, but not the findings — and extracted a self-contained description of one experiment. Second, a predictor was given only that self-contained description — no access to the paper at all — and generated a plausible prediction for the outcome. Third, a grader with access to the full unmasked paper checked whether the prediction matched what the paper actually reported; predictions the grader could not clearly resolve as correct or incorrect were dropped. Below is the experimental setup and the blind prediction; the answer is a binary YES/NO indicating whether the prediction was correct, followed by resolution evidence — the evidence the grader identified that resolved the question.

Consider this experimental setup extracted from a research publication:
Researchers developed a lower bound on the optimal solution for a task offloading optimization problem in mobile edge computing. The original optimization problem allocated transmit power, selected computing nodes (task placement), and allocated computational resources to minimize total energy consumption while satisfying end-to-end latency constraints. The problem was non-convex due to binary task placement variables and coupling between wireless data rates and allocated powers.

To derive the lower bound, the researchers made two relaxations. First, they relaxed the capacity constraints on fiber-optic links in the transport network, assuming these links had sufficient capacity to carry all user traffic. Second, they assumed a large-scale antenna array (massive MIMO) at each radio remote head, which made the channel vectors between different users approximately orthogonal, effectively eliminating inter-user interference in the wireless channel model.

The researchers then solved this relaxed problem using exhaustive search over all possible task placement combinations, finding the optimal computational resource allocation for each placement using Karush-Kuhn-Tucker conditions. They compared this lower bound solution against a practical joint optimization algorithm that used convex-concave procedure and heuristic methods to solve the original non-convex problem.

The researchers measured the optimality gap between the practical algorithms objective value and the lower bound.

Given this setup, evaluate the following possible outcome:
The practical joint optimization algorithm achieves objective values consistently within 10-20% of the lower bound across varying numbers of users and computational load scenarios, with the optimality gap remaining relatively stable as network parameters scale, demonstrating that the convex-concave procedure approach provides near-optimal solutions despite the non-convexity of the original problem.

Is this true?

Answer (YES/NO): NO